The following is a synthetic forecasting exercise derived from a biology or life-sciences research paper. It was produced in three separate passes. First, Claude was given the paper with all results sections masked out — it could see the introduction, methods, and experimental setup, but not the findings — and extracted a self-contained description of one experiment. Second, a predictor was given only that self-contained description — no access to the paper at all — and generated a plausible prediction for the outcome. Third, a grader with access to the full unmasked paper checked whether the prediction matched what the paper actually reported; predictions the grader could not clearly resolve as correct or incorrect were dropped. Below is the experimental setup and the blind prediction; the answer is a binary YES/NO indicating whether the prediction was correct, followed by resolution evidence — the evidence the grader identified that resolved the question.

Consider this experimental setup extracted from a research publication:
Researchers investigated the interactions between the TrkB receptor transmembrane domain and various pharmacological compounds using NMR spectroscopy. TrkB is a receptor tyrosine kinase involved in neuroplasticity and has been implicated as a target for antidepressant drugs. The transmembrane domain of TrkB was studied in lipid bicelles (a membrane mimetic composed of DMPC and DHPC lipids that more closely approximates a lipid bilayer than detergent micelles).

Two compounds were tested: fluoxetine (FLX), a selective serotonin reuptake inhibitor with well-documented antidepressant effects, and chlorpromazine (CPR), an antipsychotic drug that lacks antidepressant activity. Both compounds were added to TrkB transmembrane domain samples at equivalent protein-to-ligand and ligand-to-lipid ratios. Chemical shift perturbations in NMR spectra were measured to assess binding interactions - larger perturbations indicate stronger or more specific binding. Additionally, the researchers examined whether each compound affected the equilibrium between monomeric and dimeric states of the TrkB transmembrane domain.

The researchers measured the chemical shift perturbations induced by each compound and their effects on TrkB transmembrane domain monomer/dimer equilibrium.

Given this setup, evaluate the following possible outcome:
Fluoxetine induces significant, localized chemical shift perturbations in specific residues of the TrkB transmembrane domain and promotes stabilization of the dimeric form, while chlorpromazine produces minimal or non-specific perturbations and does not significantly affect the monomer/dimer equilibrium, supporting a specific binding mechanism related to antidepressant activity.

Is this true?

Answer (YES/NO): YES